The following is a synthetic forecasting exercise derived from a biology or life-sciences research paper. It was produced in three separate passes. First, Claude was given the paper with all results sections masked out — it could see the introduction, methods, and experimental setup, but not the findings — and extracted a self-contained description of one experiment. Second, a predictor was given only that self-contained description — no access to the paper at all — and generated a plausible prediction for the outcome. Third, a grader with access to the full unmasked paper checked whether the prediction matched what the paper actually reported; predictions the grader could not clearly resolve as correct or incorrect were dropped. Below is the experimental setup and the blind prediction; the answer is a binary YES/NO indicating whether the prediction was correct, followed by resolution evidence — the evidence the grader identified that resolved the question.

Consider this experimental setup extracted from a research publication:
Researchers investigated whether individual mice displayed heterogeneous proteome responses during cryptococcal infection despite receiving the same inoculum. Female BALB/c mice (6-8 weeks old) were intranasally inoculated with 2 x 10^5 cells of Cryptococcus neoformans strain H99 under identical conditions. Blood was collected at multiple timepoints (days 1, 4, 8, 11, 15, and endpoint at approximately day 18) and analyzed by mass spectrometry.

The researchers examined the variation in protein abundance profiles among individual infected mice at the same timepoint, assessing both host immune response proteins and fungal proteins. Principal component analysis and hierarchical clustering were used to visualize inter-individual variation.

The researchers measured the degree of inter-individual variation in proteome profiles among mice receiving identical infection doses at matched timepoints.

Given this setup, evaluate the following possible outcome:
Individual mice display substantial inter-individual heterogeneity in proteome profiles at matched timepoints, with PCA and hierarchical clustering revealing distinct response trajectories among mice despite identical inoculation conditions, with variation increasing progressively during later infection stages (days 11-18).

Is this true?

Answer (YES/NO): NO